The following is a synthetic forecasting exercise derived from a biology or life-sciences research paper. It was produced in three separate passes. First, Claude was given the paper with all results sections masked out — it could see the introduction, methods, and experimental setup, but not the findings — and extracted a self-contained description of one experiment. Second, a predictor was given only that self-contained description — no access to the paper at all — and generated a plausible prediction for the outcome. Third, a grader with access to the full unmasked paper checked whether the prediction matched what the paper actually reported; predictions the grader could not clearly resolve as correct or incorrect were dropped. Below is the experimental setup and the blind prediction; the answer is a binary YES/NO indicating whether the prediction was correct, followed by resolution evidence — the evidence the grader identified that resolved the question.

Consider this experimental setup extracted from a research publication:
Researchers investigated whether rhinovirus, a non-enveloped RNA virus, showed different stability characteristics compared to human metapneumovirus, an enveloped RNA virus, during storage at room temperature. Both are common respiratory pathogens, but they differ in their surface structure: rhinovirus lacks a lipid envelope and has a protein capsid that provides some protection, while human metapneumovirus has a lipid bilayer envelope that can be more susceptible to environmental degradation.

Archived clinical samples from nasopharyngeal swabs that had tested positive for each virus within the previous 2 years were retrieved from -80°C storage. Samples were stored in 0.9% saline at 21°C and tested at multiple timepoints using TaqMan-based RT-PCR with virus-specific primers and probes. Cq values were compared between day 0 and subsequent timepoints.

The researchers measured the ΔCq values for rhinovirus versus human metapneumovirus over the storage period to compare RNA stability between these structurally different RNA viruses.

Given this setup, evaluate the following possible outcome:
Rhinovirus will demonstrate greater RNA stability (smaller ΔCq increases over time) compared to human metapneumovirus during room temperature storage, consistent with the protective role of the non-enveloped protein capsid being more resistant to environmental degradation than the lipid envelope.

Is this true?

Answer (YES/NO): NO